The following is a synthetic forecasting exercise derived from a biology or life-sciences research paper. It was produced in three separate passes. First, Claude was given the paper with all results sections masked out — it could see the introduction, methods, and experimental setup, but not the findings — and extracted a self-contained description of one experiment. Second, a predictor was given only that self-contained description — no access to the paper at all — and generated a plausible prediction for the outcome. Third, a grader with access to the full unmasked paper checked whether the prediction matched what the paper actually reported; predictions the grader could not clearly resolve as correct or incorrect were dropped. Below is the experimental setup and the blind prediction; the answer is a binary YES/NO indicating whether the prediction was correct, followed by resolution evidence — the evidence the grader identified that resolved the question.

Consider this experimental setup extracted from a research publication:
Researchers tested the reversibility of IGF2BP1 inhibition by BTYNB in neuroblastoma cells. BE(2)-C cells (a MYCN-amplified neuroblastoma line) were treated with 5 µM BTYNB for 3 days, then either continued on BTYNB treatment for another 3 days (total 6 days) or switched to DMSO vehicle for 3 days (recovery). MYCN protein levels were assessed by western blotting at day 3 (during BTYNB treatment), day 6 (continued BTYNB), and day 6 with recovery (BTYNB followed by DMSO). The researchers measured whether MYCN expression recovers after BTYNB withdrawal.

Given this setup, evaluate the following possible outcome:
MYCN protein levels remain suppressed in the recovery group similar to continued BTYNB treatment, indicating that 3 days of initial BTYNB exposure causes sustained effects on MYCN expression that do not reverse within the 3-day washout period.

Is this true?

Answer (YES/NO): NO